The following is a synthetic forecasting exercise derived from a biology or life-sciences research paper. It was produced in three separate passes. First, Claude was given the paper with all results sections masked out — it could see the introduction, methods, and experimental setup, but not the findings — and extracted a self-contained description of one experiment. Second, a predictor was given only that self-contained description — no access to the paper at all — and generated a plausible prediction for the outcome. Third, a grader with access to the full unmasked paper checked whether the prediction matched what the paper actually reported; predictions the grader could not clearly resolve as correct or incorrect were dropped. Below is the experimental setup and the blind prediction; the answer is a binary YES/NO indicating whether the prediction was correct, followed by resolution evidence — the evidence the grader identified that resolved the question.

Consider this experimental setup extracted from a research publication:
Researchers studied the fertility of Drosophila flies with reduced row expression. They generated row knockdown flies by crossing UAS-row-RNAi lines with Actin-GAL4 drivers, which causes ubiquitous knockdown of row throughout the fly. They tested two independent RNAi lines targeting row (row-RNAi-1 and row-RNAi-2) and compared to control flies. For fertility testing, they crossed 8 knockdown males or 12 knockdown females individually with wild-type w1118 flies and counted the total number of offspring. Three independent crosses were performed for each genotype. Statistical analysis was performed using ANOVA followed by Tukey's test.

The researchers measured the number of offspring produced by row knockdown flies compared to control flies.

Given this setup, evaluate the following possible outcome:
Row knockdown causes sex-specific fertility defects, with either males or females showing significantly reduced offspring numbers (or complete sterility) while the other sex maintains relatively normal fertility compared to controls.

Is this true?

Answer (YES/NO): NO